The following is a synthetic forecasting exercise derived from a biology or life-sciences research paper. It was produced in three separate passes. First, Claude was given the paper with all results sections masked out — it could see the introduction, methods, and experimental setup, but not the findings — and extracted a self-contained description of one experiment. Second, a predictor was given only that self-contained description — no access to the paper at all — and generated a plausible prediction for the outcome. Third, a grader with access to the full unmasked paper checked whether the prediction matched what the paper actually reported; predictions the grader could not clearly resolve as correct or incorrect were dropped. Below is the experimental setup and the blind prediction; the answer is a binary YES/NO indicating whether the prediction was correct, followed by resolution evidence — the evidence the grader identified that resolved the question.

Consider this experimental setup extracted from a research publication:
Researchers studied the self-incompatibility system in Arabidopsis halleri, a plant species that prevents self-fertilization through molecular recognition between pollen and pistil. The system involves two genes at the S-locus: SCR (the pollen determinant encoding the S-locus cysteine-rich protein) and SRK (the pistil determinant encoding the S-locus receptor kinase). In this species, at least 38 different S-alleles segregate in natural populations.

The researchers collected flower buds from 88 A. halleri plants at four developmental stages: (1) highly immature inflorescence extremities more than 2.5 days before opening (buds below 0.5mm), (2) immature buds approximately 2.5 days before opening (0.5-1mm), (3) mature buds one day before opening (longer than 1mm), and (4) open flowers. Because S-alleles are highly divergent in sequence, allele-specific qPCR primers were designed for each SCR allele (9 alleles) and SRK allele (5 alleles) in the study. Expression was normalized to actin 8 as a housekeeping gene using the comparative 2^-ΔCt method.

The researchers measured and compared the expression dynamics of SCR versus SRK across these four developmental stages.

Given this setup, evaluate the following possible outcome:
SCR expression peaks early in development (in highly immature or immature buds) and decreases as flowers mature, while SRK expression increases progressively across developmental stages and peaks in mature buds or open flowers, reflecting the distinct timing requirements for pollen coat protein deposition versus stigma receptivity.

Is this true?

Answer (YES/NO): YES